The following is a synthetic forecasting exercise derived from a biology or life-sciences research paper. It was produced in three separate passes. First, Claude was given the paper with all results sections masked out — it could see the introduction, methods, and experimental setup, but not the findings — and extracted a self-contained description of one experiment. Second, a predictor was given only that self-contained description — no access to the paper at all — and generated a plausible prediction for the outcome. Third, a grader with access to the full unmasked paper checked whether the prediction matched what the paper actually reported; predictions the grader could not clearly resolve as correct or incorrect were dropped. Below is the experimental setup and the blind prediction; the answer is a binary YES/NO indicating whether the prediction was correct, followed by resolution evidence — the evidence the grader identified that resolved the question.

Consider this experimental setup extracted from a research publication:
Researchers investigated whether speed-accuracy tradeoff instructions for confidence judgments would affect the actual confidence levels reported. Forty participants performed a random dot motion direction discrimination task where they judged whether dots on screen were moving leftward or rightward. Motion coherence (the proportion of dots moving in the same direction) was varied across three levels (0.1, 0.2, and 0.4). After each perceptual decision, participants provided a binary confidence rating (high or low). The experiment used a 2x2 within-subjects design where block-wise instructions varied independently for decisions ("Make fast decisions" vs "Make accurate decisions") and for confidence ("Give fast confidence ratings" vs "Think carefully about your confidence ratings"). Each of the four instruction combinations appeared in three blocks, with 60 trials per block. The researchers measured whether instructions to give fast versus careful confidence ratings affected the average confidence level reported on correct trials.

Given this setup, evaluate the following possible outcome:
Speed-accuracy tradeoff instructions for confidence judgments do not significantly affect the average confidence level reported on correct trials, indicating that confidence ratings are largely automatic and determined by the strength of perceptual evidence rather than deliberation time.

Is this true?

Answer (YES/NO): YES